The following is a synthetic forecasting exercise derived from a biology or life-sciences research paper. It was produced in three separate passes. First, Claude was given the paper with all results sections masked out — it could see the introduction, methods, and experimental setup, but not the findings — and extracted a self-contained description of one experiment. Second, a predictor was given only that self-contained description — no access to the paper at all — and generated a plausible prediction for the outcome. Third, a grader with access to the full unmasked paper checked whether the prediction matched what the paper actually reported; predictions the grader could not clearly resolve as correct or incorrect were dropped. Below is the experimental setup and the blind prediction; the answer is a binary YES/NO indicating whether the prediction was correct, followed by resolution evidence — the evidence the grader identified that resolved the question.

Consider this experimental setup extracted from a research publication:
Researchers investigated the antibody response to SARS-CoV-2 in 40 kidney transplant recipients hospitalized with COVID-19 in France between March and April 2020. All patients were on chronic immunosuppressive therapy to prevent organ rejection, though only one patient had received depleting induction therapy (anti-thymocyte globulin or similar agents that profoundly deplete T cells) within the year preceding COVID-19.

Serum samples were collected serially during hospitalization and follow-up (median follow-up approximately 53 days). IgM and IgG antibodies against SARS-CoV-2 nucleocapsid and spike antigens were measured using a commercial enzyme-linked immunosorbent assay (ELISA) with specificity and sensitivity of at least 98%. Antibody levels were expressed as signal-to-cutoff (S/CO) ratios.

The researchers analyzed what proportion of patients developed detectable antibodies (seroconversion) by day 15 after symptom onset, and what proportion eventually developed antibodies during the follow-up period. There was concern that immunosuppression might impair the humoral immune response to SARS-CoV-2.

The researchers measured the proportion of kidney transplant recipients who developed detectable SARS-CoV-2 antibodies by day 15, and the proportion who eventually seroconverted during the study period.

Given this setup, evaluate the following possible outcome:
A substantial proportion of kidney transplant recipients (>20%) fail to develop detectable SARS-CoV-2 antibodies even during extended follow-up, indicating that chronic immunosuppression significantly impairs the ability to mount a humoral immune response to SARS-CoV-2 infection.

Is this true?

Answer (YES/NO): NO